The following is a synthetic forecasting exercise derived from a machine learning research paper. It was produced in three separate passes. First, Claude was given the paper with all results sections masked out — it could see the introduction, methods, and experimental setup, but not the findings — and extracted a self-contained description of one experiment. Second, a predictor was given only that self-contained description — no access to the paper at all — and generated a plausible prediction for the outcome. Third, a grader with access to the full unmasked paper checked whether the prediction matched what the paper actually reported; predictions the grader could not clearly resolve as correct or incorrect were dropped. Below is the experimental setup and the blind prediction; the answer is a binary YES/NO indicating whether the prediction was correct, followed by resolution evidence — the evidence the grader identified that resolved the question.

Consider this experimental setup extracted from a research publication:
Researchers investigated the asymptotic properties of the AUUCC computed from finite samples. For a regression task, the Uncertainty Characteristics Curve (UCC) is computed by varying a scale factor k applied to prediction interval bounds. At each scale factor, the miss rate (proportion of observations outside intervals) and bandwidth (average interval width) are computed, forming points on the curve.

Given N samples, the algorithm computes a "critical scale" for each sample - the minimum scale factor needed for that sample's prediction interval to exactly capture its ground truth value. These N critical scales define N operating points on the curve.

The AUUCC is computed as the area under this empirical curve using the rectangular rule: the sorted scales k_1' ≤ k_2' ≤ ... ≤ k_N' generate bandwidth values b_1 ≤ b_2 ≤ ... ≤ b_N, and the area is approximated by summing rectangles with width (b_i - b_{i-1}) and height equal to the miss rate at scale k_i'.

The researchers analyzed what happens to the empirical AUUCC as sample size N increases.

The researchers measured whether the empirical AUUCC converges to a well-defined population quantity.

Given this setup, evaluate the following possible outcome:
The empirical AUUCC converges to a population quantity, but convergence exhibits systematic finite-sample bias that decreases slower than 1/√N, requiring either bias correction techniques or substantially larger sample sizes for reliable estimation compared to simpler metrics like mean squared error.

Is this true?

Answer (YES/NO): NO